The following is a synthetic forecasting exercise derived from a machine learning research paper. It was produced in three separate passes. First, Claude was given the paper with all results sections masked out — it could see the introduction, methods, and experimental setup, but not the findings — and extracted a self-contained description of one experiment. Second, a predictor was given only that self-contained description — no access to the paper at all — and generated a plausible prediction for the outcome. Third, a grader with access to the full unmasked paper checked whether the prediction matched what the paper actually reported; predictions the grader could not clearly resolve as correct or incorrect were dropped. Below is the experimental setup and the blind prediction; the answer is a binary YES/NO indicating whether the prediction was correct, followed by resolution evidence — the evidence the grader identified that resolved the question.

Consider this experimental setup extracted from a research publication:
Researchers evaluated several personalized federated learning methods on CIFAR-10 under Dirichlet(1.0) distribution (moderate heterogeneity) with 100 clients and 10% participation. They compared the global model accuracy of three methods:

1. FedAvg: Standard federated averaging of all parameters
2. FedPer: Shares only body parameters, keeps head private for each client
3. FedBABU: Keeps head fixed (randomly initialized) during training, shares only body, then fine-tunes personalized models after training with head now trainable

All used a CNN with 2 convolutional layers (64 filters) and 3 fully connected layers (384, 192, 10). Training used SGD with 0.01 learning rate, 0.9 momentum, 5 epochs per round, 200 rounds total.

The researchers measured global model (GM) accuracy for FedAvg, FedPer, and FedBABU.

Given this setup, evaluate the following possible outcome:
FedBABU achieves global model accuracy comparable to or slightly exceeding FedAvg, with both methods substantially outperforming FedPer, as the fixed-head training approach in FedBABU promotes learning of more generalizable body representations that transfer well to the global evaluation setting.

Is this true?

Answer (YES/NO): NO